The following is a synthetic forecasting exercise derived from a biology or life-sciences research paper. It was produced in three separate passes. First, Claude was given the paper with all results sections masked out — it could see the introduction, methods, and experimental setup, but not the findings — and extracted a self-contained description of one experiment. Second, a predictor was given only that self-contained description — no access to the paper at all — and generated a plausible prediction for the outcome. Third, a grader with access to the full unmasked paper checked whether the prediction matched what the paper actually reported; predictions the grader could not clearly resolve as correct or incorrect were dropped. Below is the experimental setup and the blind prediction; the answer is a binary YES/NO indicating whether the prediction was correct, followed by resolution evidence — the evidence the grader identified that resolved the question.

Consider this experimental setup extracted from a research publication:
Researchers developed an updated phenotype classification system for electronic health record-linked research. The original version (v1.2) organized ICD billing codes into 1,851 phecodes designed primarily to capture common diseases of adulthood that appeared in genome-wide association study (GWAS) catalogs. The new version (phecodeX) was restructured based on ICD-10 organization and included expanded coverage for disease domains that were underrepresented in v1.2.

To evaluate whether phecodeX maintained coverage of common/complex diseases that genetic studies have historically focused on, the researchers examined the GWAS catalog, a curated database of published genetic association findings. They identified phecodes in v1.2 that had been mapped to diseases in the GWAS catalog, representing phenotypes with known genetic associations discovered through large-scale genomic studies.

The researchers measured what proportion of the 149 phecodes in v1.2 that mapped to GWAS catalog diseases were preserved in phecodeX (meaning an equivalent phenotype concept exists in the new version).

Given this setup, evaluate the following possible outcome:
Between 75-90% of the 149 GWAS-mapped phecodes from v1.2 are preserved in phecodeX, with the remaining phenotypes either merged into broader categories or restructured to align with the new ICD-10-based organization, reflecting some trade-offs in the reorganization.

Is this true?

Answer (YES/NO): NO